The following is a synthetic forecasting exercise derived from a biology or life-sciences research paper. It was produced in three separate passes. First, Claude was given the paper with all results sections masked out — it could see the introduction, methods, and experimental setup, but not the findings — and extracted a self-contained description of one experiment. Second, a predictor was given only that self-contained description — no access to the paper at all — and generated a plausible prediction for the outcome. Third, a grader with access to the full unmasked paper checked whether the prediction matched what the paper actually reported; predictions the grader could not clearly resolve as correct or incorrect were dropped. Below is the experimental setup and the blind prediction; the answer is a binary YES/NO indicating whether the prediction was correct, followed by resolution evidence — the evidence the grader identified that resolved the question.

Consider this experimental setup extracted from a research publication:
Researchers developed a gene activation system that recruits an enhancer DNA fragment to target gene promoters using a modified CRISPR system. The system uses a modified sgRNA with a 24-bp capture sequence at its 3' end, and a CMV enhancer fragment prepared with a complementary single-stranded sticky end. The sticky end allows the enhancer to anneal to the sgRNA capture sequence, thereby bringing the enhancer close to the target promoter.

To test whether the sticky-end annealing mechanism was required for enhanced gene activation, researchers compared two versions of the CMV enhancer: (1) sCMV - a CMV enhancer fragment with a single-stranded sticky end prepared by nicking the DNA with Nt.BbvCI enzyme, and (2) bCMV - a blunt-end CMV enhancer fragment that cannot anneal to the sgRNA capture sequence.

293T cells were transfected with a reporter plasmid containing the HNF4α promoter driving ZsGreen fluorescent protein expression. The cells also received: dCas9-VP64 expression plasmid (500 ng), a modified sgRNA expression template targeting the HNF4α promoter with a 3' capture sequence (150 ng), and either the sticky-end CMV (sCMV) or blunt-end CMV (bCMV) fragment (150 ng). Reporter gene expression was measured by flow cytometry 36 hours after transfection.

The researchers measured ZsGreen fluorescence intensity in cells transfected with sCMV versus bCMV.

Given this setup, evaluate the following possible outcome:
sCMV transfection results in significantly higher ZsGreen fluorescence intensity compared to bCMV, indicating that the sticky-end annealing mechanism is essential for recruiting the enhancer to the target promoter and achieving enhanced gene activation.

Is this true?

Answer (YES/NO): YES